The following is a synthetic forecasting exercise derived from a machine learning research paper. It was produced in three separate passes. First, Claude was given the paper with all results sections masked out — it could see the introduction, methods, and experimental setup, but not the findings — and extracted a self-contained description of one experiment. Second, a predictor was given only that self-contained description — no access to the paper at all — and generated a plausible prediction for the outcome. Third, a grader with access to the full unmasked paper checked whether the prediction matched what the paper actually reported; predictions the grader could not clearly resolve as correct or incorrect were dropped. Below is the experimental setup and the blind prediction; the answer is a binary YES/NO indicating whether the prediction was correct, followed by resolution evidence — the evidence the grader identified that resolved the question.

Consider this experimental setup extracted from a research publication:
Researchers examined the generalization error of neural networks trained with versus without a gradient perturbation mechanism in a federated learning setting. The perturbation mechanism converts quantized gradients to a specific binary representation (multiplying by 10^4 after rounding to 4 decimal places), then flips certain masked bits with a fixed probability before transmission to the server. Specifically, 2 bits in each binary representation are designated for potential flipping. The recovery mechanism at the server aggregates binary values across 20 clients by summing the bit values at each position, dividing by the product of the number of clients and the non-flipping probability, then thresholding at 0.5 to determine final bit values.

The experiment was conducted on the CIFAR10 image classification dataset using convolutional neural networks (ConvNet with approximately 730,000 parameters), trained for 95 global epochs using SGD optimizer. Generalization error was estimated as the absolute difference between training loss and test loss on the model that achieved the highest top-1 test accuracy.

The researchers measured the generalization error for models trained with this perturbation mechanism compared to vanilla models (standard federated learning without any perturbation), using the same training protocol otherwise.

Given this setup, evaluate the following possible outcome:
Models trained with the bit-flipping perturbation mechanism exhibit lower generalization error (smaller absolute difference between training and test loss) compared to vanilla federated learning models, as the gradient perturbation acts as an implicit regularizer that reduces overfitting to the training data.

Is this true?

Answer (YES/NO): YES